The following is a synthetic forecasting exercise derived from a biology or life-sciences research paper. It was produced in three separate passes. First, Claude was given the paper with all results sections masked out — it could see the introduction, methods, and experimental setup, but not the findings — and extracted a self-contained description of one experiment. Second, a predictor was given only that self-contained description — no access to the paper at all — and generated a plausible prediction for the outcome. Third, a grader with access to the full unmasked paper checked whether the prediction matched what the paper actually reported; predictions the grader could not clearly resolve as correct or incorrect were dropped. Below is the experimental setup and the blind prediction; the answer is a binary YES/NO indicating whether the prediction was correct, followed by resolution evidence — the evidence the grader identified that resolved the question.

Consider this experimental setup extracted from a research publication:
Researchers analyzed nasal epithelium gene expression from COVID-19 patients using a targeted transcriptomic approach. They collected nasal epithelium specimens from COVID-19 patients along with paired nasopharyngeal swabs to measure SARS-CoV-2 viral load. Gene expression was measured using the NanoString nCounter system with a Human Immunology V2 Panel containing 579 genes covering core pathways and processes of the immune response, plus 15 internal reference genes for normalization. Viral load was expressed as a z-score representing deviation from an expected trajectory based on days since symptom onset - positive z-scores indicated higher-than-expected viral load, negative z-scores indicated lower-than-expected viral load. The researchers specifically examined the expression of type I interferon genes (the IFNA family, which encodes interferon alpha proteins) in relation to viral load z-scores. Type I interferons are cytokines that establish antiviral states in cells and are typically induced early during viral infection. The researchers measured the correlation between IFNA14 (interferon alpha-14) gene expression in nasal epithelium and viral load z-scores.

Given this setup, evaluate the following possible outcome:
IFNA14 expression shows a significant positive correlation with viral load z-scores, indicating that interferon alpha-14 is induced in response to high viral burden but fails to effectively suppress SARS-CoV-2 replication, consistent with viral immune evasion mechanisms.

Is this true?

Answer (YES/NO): NO